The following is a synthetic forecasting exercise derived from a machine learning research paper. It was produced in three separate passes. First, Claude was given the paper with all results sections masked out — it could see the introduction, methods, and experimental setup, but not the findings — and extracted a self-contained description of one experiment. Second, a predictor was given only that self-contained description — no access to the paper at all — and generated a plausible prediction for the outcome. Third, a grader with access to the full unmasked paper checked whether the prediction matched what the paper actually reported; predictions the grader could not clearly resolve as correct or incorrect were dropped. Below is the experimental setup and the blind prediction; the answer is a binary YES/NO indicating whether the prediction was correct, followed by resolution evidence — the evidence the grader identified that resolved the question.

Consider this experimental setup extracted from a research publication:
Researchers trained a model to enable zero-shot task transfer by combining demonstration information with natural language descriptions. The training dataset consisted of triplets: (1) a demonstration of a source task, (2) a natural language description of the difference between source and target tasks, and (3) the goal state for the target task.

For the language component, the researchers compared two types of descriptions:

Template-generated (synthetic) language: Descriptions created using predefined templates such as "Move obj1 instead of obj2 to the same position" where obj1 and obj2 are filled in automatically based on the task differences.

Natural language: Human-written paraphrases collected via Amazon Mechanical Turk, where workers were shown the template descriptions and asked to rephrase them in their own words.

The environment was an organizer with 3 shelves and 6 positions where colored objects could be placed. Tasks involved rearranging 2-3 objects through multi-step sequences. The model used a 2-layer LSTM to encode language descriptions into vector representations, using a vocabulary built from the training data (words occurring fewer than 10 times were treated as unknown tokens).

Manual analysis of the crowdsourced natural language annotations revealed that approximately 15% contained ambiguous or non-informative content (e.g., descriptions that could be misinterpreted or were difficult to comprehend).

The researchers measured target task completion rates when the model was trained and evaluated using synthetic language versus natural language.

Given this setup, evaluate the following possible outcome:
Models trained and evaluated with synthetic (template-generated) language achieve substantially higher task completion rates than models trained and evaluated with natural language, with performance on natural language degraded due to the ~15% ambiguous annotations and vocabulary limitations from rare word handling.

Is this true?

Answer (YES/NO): NO